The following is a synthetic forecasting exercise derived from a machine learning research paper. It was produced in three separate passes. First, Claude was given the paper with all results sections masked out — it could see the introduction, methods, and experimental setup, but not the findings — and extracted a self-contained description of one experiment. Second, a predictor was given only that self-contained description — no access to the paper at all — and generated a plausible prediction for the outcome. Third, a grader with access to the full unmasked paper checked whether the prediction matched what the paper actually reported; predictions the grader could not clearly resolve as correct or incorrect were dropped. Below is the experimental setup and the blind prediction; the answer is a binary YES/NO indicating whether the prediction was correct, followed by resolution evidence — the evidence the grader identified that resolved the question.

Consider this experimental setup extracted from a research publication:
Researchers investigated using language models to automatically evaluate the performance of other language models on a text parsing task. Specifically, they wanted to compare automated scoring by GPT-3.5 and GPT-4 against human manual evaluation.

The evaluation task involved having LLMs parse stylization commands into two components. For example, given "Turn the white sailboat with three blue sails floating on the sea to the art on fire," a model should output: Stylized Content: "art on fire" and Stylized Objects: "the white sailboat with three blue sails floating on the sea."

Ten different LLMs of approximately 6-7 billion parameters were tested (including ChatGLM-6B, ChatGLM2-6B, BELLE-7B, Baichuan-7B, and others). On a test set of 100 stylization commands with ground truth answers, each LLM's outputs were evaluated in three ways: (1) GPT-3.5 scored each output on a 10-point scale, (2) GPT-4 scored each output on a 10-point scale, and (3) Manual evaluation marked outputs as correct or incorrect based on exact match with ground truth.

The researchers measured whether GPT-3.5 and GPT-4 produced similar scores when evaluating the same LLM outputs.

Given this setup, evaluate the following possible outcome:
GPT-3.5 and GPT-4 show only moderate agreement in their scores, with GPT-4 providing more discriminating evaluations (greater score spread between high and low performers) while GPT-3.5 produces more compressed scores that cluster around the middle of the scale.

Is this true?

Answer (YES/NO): NO